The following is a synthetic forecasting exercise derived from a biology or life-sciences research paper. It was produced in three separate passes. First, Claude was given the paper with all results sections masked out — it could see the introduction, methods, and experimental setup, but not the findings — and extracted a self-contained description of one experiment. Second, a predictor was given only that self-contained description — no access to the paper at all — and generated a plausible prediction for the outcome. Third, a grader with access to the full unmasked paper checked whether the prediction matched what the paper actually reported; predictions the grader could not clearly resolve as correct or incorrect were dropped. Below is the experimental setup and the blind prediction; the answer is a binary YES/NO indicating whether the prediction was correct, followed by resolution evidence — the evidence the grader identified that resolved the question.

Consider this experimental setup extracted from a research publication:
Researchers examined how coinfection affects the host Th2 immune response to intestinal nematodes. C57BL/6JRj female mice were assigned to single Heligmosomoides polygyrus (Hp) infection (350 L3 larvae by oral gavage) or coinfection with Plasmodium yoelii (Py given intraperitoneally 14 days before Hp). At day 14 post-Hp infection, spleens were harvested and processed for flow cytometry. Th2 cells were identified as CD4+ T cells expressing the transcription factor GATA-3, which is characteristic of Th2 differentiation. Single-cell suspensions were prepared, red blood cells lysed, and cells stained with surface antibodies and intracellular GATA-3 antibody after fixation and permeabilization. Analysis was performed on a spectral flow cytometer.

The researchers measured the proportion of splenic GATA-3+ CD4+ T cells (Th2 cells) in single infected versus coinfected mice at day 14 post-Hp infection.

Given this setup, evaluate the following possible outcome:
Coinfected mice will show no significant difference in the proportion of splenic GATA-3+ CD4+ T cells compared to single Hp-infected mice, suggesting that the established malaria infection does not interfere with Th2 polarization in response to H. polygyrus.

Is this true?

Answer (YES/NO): NO